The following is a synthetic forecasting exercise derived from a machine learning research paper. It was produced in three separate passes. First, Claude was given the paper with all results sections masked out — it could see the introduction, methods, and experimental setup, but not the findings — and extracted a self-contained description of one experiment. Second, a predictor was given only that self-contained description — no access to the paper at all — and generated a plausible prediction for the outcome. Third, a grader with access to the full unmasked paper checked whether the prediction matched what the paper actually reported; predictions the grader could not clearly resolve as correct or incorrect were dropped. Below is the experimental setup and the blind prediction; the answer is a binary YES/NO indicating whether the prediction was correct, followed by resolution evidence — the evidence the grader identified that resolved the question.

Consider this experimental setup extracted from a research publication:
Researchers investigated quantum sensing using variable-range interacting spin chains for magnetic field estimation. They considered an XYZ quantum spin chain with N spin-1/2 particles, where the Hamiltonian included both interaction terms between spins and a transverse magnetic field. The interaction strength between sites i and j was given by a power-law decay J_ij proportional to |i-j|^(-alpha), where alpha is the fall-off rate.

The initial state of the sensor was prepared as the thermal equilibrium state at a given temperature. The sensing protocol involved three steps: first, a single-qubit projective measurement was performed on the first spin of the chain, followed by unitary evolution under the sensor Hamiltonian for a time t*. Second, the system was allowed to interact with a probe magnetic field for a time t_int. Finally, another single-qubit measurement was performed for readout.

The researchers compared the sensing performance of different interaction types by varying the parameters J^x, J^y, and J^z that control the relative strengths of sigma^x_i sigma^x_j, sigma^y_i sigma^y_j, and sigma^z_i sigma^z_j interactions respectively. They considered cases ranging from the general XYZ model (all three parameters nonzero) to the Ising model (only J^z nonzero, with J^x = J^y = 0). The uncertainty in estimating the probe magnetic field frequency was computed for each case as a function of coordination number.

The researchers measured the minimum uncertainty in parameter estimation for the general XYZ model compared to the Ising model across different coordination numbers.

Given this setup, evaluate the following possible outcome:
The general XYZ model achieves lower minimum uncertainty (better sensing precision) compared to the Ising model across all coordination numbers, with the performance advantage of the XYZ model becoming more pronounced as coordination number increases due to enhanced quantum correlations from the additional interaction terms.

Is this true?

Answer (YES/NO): NO